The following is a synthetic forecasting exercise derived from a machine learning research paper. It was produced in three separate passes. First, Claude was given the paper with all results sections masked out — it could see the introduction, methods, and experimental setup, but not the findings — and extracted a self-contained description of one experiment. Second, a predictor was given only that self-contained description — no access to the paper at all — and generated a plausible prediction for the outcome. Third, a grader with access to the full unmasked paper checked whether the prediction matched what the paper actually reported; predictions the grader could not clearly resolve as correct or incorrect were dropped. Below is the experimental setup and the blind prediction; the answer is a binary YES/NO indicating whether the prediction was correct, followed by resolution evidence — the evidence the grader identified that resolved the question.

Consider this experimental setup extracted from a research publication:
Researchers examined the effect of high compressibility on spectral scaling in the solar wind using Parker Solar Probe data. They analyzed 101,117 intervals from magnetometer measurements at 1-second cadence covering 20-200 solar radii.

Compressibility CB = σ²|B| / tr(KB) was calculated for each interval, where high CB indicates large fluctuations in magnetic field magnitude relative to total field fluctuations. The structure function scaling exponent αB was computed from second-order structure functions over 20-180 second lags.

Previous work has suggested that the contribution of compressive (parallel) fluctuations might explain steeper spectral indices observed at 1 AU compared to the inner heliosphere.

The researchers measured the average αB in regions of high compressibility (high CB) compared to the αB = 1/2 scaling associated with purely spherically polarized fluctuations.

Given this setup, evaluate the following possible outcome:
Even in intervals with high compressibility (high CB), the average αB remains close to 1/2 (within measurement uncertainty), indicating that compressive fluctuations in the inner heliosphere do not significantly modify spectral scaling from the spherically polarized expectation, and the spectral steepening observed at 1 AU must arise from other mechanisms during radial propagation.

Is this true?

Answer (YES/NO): NO